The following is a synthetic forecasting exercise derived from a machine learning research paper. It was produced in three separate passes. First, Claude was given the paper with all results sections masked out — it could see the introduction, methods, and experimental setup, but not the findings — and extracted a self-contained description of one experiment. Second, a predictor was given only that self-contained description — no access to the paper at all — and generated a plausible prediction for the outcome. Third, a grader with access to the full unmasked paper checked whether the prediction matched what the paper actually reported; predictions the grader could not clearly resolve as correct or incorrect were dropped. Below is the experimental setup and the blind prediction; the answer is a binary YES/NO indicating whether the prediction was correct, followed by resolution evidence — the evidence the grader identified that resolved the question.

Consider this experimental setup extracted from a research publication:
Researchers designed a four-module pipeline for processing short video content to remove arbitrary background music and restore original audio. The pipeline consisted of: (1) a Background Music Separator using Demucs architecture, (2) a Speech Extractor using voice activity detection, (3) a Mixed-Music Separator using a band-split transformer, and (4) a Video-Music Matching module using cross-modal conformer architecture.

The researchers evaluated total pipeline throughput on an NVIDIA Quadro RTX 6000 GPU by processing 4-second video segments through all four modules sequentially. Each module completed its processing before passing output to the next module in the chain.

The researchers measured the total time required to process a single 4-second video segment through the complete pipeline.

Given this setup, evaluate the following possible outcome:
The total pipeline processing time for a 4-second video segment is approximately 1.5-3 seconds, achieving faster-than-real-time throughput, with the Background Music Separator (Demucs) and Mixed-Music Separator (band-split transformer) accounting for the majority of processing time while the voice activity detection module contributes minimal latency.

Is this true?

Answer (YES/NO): NO